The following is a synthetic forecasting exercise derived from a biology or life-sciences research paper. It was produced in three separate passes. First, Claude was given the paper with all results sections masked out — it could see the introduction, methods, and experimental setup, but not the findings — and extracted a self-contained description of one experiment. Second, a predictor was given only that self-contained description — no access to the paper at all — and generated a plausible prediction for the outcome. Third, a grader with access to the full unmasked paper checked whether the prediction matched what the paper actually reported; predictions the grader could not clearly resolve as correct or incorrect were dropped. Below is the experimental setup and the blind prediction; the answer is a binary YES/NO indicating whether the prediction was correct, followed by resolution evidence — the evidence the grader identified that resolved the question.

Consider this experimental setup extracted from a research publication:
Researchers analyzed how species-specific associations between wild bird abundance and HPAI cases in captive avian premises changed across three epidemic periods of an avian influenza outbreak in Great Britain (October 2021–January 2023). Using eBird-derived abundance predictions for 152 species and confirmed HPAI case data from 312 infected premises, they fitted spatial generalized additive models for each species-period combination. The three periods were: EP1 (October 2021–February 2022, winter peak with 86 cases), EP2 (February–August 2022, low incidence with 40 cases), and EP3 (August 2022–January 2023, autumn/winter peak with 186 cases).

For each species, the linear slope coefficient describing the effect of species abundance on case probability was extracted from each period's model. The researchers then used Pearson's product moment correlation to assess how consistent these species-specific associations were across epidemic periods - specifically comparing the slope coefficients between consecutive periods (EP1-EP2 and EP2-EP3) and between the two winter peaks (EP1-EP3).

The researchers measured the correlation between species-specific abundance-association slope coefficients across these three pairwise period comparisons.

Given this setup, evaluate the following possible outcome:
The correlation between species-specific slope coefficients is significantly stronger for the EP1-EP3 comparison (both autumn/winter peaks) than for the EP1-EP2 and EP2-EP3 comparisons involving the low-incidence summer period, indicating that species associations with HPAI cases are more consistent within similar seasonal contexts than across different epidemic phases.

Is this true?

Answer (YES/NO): YES